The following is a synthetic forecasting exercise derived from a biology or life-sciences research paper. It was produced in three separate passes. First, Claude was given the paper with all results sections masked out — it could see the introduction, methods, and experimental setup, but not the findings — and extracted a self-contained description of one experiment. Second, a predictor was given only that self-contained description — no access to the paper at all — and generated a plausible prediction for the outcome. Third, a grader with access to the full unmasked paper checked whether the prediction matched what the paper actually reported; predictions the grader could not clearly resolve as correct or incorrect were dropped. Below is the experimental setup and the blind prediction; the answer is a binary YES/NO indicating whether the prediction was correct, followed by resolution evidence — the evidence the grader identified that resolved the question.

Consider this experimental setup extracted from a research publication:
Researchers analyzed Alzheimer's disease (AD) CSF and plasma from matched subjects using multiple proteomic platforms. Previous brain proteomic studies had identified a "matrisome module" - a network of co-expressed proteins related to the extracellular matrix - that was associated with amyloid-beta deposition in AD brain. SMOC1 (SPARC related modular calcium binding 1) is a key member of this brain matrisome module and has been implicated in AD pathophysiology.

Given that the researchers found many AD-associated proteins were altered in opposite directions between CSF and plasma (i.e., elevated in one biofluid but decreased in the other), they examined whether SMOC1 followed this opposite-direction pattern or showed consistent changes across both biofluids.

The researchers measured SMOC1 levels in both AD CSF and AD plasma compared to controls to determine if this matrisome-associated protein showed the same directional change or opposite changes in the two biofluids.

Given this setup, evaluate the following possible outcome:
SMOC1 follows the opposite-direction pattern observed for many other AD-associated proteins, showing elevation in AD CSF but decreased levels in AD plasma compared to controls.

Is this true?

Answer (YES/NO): NO